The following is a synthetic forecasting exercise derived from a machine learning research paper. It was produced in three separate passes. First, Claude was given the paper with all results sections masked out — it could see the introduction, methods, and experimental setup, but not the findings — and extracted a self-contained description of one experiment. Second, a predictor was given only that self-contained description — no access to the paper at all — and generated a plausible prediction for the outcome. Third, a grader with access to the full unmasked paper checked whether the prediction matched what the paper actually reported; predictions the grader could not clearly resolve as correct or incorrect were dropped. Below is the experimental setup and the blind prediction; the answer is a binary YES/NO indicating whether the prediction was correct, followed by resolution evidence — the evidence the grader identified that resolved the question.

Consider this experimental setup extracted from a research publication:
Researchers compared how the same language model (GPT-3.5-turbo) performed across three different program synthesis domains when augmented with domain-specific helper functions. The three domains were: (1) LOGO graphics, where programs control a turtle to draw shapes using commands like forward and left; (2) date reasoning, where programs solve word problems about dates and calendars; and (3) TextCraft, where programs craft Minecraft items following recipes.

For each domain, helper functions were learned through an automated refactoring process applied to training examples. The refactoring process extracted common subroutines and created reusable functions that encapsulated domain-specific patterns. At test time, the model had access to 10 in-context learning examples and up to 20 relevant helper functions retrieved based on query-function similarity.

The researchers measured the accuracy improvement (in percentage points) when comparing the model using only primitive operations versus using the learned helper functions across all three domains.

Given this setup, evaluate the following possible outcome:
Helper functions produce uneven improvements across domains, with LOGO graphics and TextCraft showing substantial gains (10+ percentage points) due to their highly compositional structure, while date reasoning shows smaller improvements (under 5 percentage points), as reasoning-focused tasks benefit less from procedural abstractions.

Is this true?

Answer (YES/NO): NO